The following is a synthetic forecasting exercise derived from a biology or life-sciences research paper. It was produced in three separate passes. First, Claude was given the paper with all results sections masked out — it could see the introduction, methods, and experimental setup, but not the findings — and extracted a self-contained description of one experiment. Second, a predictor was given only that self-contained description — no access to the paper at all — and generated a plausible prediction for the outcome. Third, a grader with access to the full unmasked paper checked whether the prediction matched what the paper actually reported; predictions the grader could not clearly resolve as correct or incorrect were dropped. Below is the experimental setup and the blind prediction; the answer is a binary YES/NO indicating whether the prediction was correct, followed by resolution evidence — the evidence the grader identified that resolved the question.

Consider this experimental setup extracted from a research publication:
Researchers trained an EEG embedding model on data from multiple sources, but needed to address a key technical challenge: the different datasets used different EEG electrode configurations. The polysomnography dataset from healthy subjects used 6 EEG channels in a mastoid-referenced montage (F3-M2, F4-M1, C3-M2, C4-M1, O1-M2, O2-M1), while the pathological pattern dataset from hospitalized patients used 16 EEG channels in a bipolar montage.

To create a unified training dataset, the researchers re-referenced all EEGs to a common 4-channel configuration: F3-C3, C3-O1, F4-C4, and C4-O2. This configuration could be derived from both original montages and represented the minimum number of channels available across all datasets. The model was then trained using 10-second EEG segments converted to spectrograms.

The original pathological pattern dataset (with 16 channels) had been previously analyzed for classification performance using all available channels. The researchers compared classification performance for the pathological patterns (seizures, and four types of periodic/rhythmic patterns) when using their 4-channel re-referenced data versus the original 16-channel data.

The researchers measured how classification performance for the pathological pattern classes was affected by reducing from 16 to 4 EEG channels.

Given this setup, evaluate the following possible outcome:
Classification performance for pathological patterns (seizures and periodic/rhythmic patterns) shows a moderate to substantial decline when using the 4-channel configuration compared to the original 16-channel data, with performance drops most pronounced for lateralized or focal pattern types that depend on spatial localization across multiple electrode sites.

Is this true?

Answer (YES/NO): NO